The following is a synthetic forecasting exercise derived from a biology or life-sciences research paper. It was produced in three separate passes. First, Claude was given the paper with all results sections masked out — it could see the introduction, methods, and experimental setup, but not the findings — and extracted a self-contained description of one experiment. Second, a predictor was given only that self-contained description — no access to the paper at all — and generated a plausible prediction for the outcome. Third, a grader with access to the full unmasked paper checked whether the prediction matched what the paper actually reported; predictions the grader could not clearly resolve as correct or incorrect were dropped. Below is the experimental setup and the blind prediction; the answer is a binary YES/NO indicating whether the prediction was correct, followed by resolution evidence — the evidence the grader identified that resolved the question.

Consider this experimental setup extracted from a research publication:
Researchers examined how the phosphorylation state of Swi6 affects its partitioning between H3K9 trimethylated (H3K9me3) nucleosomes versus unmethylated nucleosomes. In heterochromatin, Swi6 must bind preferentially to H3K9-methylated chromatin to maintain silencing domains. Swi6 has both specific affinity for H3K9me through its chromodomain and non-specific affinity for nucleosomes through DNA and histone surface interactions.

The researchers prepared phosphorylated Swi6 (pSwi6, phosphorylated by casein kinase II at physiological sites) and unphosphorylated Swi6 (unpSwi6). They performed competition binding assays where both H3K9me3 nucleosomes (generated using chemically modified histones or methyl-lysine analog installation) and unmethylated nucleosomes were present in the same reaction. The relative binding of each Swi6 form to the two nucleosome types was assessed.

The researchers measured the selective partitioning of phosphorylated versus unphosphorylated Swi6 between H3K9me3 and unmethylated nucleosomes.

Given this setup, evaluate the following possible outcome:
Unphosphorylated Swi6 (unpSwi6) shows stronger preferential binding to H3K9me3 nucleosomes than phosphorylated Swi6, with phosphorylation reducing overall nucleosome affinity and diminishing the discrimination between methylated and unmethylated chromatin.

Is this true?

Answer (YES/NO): NO